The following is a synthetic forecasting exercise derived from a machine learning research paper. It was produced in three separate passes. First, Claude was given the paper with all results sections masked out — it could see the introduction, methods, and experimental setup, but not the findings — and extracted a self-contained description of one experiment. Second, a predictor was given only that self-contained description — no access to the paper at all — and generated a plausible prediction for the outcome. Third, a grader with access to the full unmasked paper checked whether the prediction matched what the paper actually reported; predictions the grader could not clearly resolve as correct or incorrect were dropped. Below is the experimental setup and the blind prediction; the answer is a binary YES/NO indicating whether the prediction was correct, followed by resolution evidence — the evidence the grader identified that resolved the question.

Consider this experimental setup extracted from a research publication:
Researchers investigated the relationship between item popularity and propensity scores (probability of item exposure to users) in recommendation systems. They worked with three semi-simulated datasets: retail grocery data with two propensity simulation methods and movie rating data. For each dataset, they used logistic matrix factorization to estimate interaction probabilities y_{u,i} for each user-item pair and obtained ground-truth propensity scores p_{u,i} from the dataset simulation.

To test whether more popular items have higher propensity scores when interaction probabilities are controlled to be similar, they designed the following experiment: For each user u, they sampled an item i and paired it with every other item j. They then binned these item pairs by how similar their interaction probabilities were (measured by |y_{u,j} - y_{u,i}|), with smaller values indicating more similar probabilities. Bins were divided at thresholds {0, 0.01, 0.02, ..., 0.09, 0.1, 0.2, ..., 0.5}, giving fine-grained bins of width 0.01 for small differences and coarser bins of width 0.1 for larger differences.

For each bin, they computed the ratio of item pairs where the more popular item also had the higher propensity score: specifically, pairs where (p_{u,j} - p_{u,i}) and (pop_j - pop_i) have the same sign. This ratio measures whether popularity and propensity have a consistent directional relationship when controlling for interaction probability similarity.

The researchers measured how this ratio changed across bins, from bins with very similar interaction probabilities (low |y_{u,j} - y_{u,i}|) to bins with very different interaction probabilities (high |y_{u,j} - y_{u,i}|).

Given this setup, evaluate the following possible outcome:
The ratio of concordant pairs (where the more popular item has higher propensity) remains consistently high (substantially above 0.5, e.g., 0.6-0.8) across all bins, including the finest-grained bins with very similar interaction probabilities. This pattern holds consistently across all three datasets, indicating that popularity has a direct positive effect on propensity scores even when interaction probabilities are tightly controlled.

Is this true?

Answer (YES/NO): NO